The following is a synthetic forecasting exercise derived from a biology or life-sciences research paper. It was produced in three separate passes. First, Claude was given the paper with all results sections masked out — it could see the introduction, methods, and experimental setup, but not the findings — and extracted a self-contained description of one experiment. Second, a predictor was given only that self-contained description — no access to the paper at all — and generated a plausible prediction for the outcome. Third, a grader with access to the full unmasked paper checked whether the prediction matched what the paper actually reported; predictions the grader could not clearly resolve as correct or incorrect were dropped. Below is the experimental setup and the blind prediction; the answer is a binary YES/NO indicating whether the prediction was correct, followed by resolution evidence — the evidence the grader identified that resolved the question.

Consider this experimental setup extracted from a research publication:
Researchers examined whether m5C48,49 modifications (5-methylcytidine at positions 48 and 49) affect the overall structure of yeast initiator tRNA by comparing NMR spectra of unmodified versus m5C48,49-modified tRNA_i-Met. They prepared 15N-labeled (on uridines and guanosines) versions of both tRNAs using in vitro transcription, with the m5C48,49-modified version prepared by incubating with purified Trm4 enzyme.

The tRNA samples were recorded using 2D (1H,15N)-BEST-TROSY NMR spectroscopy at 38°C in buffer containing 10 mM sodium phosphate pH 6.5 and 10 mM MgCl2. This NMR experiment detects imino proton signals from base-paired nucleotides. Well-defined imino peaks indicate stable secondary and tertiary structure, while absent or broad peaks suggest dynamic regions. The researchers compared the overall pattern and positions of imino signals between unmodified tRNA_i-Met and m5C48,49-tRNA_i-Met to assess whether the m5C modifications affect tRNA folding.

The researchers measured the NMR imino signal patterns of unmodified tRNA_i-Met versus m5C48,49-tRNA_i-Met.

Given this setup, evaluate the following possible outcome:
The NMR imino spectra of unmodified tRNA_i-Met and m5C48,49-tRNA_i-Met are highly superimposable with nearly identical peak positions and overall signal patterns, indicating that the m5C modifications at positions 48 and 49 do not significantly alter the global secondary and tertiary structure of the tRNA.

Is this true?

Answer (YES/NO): NO